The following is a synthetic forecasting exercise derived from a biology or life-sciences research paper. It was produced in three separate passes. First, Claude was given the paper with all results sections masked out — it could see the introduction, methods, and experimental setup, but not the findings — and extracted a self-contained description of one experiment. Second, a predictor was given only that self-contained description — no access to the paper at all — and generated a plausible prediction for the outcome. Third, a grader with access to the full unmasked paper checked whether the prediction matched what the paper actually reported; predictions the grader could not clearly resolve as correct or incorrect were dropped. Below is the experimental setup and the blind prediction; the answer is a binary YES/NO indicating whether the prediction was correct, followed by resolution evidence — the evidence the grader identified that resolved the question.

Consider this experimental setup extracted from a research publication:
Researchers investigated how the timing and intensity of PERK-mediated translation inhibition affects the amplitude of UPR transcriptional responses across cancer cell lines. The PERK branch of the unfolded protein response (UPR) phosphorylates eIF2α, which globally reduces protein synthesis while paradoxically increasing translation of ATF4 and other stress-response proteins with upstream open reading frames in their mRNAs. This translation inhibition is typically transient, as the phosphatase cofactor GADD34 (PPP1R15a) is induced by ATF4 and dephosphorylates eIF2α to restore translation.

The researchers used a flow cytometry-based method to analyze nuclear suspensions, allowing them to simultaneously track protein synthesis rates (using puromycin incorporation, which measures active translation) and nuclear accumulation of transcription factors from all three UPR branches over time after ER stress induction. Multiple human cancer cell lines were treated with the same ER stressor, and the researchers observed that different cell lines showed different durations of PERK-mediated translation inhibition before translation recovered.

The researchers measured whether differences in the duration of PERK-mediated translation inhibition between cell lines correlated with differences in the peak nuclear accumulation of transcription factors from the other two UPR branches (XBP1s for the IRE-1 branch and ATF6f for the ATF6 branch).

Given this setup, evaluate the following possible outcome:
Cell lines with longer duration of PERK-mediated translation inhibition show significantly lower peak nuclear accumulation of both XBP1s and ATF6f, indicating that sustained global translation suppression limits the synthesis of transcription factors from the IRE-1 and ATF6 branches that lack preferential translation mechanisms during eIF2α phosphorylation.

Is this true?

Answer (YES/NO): NO